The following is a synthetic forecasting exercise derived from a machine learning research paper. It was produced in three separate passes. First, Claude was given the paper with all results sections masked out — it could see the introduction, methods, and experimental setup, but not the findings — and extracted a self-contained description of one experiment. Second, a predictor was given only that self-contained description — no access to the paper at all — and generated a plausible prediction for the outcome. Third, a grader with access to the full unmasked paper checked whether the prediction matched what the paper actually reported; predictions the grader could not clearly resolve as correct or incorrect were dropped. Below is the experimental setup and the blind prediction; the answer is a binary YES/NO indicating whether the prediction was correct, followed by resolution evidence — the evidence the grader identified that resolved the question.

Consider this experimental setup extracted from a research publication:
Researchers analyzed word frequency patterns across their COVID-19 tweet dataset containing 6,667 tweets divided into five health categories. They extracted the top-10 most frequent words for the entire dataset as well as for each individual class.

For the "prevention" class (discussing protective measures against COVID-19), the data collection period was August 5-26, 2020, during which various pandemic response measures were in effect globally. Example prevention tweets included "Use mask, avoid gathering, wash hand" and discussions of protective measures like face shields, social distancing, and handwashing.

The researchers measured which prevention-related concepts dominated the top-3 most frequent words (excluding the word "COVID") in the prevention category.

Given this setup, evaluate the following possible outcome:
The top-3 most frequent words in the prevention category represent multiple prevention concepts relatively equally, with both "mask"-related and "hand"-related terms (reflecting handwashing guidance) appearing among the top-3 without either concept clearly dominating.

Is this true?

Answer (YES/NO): NO